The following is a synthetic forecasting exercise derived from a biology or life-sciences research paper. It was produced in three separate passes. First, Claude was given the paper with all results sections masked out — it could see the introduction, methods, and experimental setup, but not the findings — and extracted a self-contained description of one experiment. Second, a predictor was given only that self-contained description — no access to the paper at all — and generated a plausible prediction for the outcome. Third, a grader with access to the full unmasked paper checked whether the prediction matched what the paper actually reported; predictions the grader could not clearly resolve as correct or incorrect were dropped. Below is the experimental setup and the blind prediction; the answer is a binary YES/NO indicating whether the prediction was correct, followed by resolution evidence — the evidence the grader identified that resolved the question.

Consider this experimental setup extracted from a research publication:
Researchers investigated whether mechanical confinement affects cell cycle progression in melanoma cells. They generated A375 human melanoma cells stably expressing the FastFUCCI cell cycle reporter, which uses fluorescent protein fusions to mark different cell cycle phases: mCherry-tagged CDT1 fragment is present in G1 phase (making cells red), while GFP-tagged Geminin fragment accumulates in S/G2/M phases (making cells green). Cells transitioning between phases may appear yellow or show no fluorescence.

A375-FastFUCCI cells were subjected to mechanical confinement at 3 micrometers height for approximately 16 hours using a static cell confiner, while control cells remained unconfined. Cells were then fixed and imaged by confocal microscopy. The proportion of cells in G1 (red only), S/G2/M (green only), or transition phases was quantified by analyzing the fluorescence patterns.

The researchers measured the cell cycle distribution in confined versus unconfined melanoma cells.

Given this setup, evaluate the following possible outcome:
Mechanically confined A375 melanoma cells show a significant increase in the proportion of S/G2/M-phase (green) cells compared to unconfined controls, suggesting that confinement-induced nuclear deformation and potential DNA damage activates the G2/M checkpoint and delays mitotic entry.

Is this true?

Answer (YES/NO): NO